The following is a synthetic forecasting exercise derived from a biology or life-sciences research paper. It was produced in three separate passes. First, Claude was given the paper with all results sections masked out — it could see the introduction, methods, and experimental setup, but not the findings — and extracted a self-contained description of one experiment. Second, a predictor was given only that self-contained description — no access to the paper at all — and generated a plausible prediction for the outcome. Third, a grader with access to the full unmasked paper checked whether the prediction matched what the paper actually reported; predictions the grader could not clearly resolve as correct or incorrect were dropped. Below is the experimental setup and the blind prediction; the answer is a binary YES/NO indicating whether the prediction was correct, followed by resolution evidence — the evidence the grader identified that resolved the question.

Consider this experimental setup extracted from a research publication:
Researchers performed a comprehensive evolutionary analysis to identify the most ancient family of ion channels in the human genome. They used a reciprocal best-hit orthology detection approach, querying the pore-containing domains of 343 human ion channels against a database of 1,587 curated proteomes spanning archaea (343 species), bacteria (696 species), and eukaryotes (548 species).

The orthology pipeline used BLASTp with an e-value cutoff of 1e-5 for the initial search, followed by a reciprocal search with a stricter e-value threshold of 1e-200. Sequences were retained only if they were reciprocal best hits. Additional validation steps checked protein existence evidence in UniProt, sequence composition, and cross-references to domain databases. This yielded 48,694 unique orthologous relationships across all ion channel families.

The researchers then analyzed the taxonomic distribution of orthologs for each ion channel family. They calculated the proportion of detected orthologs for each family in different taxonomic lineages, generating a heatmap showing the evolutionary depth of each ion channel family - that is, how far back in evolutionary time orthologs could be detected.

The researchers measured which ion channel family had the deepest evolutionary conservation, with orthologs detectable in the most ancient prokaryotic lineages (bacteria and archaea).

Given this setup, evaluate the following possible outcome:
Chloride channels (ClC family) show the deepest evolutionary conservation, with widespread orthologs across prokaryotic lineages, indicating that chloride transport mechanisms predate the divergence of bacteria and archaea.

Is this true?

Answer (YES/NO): NO